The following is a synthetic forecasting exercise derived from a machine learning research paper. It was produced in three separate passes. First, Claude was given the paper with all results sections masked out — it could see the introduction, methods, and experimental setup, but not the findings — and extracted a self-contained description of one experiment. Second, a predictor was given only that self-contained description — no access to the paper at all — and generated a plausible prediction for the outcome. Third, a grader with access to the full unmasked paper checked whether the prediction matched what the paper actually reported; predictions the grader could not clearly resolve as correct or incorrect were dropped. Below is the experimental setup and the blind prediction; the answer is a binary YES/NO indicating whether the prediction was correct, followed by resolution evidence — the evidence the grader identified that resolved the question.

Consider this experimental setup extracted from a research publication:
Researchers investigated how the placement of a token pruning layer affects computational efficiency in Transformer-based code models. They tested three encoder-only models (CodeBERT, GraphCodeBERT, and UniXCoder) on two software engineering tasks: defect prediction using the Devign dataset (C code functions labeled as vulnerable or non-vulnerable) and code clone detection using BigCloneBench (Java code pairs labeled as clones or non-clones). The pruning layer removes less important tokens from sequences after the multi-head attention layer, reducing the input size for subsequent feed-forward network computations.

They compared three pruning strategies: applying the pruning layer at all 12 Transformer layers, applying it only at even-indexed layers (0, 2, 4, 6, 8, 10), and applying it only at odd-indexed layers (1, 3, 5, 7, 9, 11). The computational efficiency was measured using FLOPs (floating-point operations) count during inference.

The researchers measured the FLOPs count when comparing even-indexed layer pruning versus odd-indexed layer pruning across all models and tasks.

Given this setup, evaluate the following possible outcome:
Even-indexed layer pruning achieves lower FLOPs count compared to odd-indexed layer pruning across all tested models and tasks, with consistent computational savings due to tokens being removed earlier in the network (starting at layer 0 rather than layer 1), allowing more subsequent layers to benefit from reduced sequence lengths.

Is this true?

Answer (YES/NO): YES